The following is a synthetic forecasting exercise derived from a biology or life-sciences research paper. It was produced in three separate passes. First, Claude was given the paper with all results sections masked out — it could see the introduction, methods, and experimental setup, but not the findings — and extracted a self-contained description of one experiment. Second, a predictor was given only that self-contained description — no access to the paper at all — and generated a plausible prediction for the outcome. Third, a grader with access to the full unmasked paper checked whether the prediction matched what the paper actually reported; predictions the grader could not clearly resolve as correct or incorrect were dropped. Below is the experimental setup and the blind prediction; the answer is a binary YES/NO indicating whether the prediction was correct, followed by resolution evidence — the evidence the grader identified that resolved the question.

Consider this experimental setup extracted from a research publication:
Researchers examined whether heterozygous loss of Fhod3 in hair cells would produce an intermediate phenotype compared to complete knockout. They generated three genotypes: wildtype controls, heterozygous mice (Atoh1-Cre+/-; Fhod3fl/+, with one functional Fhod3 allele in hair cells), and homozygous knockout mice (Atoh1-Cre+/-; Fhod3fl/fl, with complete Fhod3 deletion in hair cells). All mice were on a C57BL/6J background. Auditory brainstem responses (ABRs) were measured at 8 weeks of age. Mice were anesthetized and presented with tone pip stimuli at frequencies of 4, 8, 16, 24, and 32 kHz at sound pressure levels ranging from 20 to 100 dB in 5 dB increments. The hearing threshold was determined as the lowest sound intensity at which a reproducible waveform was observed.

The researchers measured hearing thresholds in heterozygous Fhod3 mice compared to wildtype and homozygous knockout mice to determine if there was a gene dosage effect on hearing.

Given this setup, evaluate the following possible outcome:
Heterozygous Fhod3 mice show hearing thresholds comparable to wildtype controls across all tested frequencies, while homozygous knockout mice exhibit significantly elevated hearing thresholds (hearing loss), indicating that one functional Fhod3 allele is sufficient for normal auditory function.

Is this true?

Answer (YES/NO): NO